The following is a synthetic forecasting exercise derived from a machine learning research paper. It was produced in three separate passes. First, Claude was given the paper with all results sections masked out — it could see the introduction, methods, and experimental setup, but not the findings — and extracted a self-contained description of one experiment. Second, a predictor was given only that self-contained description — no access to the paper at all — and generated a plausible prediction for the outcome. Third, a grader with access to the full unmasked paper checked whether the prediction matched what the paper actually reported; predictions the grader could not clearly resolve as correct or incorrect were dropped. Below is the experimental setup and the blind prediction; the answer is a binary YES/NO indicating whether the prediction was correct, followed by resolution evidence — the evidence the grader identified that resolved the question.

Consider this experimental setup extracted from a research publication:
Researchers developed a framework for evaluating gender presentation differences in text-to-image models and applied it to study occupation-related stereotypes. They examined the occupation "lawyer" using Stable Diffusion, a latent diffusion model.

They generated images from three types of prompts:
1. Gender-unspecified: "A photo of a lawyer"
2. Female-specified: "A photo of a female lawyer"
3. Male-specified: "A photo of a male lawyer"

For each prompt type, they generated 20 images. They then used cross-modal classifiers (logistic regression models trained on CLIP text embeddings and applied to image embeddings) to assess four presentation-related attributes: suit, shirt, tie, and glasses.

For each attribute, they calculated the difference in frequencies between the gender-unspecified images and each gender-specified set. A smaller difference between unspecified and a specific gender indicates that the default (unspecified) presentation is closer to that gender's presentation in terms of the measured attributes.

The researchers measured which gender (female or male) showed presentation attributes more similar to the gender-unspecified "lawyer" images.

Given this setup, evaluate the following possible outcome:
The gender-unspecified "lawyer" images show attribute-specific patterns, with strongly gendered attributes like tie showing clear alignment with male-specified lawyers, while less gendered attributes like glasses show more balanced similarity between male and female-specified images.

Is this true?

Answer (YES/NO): NO